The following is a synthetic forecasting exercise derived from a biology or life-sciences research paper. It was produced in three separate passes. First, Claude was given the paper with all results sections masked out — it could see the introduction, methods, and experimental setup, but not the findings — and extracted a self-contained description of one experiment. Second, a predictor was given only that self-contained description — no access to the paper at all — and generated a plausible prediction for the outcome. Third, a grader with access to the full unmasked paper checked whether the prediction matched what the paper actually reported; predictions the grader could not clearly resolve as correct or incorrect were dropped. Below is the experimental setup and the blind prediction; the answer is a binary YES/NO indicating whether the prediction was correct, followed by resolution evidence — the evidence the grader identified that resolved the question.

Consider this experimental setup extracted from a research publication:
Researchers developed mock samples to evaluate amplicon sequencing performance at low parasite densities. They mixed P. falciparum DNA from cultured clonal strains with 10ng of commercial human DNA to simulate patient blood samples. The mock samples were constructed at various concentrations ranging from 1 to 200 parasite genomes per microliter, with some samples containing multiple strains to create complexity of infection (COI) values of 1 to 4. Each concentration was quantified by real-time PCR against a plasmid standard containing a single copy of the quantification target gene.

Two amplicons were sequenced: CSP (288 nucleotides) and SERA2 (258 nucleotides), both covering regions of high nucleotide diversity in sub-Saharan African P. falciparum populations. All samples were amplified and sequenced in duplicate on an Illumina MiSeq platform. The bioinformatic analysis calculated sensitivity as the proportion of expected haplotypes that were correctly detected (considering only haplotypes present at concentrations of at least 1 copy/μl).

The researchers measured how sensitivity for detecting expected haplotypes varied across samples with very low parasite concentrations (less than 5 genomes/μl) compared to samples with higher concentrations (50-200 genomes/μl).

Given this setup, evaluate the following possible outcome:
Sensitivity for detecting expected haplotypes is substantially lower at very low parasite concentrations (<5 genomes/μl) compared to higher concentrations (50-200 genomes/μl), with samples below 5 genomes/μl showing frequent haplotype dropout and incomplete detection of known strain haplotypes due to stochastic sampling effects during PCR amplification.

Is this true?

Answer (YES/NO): YES